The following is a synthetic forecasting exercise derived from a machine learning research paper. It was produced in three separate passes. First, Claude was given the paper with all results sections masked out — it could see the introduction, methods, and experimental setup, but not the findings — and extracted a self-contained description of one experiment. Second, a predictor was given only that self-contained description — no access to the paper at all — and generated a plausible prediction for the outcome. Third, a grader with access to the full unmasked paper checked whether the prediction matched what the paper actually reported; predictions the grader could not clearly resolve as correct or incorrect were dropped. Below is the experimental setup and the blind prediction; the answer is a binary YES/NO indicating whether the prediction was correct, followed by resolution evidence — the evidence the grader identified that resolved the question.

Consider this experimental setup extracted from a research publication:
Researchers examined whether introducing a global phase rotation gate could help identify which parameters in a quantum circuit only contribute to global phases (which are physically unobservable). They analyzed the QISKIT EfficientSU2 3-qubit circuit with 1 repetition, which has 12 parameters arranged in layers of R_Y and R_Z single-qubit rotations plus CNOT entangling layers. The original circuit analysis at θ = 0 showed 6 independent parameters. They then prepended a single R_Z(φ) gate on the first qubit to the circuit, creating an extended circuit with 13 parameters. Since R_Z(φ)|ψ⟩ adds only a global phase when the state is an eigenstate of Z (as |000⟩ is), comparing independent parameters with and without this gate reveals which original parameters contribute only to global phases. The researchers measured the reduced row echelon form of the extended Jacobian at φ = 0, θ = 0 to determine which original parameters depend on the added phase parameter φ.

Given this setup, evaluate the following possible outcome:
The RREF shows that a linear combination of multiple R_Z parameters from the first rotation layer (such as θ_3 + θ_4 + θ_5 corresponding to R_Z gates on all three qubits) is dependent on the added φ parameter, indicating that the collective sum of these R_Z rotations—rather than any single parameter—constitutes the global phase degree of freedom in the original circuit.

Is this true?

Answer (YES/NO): NO